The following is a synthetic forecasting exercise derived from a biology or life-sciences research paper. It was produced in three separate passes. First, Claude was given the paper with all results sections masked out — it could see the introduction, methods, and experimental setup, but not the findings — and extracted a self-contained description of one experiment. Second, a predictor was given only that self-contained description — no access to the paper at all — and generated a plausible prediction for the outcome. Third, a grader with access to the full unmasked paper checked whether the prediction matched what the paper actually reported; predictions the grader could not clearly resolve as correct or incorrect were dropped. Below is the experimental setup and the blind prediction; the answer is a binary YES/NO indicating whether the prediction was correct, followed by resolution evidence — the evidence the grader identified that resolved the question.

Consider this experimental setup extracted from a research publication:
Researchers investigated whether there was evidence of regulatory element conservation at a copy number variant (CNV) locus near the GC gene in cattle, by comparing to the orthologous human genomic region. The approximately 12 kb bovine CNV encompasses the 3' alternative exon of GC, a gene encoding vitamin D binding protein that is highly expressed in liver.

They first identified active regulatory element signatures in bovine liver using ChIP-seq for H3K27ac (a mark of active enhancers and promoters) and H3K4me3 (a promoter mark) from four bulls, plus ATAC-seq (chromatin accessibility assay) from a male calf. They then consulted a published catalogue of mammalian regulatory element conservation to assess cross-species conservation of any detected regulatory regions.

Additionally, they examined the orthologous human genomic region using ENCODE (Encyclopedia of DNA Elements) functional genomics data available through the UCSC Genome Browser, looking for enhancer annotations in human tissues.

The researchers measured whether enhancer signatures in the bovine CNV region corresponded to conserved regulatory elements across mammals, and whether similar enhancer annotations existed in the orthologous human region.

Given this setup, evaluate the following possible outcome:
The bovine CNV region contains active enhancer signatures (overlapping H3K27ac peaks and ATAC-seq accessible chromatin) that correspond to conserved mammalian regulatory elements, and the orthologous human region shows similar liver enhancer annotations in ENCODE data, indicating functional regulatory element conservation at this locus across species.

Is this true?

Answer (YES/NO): NO